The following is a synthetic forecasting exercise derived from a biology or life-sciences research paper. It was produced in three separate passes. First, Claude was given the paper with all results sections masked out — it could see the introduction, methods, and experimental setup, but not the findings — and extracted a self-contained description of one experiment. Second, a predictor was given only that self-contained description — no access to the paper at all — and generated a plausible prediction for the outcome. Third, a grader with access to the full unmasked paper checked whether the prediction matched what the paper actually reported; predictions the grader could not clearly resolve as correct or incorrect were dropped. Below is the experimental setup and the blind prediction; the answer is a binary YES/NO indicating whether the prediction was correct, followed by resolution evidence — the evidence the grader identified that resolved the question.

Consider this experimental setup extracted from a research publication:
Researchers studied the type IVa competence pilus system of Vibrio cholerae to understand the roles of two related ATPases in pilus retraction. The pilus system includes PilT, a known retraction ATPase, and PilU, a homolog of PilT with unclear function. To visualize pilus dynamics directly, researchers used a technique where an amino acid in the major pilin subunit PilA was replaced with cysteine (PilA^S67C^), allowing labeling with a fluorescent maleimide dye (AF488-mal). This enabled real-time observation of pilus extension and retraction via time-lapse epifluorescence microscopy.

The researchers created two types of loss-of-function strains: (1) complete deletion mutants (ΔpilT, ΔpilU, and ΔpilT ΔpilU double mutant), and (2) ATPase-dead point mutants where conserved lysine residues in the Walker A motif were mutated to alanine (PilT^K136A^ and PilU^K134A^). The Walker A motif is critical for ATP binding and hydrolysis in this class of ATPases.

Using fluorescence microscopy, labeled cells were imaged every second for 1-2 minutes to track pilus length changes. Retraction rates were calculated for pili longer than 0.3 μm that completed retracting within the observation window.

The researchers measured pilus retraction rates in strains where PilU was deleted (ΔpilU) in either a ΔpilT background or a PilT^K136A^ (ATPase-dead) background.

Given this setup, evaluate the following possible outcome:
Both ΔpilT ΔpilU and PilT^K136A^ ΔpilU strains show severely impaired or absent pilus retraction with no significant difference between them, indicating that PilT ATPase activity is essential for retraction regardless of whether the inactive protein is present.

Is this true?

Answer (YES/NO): NO